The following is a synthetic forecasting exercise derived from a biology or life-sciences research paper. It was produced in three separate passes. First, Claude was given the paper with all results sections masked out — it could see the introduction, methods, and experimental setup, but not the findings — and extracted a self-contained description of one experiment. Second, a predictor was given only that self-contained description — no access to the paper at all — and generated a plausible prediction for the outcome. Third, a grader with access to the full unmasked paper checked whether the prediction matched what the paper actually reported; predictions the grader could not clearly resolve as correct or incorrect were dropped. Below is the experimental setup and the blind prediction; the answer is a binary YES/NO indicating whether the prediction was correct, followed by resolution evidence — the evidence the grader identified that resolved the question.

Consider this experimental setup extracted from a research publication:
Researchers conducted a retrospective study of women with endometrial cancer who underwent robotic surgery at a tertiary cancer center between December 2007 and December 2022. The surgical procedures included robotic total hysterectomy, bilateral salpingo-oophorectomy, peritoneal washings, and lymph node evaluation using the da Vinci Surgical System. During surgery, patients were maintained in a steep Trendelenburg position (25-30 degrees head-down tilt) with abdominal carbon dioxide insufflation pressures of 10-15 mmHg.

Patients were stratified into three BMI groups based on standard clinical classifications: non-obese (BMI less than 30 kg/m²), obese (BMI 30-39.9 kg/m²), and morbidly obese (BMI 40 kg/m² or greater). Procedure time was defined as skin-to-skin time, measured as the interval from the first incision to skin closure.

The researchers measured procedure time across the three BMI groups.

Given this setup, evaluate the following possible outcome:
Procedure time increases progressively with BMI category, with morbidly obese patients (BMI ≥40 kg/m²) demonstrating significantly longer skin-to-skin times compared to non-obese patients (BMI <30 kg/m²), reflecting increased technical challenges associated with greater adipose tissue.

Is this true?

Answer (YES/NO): NO